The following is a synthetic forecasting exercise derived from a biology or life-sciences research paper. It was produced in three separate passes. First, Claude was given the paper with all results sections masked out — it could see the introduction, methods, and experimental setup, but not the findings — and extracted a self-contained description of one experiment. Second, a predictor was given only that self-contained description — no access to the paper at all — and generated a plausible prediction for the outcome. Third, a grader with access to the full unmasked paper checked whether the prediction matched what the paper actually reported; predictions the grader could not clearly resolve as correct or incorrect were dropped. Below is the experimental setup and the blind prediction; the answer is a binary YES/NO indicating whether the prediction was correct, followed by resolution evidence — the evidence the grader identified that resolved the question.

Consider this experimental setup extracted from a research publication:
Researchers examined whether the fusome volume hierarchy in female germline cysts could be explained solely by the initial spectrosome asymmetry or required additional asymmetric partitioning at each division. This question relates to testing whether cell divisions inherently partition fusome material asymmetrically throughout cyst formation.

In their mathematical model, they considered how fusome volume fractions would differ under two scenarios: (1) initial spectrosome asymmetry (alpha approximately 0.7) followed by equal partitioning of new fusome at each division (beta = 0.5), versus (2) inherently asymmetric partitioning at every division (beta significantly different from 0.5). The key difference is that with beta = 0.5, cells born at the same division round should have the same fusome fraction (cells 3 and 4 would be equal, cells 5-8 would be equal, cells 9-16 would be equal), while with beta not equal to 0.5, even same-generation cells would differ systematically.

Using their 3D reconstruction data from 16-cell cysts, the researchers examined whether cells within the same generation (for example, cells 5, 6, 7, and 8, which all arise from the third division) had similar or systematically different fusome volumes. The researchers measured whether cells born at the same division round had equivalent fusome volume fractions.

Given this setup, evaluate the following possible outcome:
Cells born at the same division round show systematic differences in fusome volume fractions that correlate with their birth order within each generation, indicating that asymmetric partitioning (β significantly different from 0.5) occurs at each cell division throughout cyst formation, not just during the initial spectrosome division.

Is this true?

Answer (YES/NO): NO